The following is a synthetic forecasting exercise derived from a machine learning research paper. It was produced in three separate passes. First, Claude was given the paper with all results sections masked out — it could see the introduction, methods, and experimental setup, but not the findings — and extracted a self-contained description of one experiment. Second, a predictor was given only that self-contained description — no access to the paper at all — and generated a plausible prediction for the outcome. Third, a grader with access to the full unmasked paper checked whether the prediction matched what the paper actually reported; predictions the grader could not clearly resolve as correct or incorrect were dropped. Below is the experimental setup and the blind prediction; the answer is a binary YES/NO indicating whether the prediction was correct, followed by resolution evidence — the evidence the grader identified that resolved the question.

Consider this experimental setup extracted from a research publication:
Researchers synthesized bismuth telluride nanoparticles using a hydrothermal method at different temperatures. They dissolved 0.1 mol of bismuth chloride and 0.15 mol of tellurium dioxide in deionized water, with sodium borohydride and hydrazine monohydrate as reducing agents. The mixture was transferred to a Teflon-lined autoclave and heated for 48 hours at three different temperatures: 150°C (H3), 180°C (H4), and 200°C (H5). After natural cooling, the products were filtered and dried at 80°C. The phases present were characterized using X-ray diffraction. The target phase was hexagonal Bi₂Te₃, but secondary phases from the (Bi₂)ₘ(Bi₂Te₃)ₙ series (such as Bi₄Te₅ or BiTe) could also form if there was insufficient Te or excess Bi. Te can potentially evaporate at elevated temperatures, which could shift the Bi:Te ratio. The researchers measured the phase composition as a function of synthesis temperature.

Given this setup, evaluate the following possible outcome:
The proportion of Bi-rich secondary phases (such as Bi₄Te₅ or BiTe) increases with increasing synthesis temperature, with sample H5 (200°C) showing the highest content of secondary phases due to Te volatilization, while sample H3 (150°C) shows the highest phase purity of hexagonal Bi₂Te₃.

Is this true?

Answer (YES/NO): NO